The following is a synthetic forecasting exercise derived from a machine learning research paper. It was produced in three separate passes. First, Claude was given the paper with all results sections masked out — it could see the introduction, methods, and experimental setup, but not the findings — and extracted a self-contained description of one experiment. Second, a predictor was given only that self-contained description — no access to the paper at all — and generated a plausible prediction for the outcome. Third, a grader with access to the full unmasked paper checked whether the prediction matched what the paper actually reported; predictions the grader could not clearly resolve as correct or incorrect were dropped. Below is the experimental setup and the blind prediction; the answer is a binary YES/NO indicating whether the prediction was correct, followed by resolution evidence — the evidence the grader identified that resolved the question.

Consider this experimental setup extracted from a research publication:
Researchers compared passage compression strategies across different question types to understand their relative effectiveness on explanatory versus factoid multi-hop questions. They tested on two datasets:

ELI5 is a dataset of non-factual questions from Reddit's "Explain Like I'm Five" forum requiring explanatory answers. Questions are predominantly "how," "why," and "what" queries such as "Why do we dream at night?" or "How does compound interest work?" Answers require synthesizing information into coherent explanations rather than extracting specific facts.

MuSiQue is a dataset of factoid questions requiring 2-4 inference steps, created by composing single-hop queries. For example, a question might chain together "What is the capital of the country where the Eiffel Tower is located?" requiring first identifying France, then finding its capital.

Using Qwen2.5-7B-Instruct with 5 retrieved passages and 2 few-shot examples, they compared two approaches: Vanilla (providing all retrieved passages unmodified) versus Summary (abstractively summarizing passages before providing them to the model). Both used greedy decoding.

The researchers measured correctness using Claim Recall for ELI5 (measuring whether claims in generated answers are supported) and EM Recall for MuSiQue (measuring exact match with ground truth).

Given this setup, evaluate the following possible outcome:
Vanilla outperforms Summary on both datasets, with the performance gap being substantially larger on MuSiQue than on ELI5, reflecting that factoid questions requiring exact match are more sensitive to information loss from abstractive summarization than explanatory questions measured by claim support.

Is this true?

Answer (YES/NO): YES